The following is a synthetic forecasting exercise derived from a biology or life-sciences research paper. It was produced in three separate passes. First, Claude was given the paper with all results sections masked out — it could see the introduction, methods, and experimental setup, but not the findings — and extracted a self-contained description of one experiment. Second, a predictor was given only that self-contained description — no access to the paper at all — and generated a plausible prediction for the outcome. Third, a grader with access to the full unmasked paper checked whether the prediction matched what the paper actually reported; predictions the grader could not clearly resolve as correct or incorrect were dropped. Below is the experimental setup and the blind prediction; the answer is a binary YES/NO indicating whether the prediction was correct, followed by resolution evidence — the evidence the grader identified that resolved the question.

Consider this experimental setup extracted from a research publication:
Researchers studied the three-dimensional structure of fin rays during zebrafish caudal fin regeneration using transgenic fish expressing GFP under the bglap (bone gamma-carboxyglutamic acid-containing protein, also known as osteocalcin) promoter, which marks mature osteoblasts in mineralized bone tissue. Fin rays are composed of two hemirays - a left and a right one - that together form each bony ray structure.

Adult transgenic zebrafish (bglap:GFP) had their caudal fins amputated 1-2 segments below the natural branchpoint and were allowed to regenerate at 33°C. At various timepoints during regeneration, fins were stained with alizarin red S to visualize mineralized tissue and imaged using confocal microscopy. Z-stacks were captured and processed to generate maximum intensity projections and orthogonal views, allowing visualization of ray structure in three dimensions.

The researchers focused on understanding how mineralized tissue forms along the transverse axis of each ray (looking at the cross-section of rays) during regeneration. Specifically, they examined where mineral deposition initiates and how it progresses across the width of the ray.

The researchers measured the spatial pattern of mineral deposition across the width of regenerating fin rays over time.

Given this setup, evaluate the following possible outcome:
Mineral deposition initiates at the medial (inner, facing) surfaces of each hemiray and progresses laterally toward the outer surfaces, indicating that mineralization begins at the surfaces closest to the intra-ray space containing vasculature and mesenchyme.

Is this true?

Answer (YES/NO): NO